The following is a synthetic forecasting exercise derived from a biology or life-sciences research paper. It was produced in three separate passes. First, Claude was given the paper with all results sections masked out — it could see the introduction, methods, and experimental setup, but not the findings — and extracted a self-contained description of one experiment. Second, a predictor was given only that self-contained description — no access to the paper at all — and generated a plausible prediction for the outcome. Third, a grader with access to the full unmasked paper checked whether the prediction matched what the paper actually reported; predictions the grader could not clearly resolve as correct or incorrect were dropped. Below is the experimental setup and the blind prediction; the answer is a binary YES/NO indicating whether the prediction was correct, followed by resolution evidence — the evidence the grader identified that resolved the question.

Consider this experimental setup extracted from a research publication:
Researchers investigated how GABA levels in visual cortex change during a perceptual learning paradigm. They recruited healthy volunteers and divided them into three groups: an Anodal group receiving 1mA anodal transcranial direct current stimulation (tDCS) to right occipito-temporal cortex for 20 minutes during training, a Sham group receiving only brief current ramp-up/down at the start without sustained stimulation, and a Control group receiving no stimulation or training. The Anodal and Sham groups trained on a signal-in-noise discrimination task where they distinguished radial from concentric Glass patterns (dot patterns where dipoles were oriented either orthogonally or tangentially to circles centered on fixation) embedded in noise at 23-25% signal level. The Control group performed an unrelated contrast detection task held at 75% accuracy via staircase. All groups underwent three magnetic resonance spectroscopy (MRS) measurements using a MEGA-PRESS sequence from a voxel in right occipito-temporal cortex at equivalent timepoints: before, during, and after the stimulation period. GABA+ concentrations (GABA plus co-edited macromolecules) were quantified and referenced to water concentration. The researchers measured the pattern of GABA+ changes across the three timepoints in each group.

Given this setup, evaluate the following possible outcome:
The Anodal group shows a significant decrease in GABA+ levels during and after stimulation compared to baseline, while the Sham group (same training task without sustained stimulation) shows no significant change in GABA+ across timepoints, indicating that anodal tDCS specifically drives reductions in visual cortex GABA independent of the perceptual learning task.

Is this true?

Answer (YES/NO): NO